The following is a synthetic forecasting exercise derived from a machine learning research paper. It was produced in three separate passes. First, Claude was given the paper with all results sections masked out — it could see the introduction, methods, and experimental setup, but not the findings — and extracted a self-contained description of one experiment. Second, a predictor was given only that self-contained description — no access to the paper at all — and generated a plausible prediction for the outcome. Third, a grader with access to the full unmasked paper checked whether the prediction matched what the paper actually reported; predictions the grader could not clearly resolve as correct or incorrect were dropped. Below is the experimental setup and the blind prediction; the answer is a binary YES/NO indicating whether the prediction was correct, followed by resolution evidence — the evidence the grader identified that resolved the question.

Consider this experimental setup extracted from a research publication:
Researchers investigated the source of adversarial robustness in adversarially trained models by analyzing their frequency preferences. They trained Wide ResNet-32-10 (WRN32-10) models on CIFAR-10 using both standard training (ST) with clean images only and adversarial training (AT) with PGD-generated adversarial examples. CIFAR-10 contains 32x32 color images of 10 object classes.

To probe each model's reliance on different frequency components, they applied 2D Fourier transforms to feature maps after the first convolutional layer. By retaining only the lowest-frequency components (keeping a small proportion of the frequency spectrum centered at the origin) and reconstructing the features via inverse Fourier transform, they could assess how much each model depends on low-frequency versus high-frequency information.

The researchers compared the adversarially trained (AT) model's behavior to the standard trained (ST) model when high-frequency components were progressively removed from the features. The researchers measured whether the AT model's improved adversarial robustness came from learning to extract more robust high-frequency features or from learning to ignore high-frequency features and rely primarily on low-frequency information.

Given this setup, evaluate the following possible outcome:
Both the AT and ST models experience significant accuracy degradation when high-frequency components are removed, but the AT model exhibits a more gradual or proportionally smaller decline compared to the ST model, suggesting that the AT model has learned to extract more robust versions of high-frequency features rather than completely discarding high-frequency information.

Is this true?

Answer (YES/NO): NO